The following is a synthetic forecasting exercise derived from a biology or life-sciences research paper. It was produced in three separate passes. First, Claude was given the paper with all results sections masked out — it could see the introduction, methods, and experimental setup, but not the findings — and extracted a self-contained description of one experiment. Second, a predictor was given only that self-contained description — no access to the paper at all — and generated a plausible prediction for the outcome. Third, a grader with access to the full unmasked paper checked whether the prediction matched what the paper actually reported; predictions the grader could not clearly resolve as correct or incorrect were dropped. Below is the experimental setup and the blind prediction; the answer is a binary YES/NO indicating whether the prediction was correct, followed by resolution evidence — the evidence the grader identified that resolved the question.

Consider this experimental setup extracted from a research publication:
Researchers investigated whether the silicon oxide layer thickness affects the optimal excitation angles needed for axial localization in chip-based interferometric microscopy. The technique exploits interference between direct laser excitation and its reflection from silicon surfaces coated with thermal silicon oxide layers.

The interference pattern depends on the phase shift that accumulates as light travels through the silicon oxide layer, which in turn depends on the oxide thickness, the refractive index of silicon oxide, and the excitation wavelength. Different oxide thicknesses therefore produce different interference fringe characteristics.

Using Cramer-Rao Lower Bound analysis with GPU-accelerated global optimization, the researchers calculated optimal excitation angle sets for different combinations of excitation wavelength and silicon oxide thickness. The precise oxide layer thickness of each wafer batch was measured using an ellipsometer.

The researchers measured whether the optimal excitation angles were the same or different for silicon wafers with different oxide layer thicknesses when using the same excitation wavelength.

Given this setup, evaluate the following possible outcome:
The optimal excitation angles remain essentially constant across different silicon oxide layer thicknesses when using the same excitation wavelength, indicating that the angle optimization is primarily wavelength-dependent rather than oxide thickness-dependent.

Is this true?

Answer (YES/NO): NO